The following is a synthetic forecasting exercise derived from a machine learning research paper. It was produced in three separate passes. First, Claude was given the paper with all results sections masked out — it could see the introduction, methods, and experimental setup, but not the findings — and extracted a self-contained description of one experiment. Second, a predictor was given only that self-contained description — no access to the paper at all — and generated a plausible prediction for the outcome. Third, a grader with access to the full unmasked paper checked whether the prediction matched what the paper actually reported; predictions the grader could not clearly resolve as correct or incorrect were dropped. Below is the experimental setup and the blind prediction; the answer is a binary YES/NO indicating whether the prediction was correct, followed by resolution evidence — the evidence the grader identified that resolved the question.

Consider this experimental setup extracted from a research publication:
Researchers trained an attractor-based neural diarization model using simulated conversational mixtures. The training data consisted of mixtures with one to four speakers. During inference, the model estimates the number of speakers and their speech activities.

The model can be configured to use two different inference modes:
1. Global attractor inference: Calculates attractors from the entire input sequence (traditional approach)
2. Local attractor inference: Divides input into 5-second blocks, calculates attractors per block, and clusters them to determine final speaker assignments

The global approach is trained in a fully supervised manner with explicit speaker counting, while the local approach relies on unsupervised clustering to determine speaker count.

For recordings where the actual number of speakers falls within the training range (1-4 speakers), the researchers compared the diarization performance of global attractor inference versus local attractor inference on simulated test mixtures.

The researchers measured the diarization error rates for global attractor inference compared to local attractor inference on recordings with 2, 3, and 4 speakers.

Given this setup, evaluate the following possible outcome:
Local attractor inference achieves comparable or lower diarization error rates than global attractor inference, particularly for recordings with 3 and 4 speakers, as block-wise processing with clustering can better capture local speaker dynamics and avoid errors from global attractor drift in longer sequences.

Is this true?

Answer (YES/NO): NO